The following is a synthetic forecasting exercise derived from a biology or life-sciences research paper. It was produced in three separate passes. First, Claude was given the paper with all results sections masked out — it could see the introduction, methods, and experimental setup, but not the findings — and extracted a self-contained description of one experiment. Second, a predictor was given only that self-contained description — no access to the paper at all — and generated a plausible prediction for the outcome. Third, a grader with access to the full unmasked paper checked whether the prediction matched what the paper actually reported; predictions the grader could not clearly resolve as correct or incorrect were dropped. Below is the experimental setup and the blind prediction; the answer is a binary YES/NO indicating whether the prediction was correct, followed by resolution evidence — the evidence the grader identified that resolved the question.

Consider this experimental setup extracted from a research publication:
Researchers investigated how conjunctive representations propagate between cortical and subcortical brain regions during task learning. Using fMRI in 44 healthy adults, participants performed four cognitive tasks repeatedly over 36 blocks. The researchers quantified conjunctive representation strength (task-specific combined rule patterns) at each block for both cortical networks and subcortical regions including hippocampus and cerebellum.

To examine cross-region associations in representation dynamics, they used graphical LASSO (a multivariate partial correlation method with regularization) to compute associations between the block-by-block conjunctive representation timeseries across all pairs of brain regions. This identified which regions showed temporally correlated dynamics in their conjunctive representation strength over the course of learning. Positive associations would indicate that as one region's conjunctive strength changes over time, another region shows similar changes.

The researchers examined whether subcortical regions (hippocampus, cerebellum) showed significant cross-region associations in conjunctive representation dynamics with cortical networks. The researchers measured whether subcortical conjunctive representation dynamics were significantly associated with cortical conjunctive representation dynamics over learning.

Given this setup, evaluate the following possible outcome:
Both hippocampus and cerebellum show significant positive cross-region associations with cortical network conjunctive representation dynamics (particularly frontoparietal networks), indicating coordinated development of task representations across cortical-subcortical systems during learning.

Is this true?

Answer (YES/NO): NO